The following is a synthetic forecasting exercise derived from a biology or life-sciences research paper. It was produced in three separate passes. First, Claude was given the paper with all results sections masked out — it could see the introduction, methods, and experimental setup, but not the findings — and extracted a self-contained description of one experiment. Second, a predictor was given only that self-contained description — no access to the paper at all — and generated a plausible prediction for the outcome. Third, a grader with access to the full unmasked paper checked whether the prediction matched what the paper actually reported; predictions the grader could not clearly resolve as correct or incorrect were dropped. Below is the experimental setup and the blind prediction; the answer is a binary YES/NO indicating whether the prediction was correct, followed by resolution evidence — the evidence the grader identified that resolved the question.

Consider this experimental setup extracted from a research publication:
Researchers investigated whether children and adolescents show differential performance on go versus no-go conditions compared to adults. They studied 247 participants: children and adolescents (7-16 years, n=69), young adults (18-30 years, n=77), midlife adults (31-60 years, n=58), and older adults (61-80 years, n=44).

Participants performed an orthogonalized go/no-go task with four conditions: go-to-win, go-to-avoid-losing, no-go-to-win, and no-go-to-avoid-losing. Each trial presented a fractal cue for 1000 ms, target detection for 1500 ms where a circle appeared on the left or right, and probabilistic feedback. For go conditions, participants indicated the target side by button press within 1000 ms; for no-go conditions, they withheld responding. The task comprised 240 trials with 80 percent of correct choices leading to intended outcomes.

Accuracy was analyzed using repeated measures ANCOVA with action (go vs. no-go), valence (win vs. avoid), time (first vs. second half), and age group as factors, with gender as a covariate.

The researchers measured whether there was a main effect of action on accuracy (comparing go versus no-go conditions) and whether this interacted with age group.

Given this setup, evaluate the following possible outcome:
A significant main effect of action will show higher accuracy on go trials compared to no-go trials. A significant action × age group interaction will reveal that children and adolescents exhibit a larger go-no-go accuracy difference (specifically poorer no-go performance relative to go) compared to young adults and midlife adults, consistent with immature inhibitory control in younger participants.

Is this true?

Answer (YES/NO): YES